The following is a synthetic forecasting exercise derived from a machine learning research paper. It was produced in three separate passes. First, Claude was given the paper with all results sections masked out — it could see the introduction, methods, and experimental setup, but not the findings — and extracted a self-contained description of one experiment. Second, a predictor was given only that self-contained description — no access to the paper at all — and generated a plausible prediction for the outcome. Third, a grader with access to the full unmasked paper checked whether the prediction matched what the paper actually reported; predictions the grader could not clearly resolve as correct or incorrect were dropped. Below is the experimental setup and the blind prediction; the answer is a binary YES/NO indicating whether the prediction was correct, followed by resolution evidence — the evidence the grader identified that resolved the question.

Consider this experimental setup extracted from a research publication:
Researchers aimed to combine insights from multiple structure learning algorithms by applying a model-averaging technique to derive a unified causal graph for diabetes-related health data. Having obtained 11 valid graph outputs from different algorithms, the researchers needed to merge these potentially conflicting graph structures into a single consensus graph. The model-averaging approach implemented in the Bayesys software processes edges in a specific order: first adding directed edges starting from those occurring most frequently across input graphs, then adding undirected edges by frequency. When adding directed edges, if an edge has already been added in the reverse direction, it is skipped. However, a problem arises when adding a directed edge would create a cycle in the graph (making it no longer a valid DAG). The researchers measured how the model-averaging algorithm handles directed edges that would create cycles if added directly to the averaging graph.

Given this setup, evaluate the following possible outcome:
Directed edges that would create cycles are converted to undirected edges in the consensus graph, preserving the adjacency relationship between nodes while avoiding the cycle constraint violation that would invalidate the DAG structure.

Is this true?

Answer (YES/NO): NO